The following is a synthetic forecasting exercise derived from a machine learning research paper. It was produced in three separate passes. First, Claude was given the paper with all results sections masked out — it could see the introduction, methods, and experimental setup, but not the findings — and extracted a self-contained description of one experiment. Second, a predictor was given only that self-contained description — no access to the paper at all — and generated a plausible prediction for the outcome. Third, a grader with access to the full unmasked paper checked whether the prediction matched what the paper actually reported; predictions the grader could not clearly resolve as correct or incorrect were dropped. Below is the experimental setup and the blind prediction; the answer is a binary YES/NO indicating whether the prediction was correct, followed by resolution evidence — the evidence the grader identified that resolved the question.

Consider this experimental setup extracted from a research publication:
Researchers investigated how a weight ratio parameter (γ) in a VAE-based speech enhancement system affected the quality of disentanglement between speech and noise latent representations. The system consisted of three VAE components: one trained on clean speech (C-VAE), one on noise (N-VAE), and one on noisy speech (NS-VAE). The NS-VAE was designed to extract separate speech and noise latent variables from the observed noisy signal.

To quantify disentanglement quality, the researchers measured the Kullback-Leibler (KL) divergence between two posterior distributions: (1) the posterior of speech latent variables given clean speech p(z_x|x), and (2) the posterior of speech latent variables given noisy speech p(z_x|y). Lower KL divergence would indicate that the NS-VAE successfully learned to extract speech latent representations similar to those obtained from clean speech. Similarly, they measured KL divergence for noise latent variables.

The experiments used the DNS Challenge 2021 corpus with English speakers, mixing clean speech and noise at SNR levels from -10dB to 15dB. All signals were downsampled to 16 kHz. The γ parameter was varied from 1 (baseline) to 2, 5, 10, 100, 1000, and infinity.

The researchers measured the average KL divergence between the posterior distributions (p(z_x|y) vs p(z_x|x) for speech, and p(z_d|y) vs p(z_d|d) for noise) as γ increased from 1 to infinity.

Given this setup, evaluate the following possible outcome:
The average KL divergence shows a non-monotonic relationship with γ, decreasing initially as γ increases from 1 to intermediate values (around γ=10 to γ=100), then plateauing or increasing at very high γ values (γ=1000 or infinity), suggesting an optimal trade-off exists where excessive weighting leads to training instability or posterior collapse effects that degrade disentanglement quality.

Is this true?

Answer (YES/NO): NO